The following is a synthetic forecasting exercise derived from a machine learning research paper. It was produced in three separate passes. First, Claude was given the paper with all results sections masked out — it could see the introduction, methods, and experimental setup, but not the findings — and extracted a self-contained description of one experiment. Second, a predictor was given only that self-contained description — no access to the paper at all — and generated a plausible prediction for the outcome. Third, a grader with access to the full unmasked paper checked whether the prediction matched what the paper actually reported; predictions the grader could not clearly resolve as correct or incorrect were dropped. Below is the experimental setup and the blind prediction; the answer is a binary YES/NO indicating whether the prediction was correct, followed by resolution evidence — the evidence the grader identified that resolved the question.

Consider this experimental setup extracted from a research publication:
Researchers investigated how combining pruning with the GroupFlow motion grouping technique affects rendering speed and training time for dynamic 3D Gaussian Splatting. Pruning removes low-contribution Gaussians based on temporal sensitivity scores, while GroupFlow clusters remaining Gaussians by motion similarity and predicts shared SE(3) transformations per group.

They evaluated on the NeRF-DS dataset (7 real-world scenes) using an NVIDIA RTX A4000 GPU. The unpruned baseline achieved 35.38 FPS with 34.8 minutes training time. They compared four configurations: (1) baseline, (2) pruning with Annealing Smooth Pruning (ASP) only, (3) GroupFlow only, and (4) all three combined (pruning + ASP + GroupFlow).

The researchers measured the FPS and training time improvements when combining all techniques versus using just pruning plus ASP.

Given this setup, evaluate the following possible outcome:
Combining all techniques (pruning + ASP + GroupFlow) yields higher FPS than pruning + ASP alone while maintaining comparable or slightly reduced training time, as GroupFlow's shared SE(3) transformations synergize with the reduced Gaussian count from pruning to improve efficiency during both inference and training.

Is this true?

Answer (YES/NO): YES